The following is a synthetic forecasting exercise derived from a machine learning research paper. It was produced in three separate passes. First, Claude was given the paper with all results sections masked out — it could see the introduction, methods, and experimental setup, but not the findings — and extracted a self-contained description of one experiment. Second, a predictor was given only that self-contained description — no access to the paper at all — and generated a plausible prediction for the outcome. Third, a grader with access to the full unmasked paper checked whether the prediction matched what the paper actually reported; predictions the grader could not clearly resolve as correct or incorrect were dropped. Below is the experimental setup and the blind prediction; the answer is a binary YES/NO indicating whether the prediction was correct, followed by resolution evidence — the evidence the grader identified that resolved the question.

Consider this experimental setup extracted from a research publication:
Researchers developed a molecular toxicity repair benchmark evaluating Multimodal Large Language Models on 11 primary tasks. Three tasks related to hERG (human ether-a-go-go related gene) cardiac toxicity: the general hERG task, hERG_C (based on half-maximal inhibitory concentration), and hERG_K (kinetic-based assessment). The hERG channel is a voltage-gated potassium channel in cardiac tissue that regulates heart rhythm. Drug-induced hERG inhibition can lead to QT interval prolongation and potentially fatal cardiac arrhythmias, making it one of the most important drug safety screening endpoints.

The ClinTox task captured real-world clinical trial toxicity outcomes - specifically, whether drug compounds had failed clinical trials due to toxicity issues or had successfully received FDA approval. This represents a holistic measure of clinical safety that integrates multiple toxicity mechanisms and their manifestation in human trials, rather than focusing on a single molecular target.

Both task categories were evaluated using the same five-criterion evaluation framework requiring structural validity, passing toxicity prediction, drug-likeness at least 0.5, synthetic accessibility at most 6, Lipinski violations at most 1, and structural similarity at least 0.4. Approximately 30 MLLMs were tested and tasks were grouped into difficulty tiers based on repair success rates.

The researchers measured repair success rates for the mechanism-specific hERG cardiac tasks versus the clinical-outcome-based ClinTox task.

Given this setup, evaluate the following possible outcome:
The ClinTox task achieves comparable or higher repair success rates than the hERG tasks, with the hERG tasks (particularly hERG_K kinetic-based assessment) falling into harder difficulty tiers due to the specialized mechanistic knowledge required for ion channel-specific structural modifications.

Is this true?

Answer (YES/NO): NO